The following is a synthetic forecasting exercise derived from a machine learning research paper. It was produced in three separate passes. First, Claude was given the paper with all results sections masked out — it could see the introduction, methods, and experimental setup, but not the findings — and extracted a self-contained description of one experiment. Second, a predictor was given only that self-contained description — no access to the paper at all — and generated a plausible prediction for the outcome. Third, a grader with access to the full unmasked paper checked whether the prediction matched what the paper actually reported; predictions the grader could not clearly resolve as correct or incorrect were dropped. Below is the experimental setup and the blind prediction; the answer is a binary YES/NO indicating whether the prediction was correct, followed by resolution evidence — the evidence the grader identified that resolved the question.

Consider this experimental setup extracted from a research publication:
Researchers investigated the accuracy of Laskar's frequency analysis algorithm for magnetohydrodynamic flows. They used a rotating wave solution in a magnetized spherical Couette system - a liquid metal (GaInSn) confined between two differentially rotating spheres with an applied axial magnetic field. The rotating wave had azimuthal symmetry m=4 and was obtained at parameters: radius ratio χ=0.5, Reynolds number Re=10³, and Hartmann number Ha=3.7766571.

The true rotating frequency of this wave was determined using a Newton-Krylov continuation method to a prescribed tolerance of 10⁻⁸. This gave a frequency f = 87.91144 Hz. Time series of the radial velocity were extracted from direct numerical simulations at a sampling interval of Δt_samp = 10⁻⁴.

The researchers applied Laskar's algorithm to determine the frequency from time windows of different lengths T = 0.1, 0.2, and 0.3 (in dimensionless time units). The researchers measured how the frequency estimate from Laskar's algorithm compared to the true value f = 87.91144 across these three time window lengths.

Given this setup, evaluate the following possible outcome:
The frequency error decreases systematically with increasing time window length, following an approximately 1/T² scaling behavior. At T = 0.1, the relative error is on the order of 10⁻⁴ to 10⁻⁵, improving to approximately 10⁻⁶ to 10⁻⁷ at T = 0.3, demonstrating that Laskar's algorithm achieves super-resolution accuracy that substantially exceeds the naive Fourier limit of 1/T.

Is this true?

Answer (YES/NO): NO